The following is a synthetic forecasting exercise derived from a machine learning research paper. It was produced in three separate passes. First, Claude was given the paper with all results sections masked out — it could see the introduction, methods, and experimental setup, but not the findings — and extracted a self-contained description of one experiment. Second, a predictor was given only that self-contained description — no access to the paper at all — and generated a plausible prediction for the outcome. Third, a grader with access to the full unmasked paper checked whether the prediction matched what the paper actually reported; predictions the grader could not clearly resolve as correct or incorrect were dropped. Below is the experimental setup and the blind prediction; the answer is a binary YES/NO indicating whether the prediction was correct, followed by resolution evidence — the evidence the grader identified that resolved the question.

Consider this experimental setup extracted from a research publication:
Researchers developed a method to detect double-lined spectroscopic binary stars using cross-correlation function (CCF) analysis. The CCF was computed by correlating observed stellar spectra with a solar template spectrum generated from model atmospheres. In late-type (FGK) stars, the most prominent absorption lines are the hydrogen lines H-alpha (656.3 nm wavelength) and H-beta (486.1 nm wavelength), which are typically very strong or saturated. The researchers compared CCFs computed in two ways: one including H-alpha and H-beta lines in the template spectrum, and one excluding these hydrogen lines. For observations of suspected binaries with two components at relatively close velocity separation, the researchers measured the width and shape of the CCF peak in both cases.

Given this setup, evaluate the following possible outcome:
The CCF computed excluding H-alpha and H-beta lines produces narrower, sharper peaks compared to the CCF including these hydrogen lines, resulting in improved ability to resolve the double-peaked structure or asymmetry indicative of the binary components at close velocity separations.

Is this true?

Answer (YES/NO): YES